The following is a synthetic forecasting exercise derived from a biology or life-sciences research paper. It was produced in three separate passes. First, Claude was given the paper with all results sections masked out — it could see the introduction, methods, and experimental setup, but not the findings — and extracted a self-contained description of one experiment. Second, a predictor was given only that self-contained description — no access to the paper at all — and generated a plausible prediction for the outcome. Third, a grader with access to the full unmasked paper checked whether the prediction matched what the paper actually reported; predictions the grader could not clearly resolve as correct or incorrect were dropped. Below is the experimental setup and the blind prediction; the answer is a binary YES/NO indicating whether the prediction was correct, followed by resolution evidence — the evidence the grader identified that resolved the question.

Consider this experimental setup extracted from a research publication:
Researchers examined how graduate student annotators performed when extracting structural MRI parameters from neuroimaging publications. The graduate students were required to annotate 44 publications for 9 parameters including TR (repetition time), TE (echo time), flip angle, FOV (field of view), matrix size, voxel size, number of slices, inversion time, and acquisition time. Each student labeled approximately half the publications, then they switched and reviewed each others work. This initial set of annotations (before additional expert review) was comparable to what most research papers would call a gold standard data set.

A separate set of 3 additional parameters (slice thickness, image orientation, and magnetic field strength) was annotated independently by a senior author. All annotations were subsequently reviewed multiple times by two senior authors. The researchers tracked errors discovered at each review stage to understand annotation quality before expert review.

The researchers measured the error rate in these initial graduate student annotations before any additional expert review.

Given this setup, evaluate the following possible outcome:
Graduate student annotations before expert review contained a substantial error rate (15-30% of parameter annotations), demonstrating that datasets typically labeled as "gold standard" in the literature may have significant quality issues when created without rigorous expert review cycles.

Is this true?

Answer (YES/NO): NO